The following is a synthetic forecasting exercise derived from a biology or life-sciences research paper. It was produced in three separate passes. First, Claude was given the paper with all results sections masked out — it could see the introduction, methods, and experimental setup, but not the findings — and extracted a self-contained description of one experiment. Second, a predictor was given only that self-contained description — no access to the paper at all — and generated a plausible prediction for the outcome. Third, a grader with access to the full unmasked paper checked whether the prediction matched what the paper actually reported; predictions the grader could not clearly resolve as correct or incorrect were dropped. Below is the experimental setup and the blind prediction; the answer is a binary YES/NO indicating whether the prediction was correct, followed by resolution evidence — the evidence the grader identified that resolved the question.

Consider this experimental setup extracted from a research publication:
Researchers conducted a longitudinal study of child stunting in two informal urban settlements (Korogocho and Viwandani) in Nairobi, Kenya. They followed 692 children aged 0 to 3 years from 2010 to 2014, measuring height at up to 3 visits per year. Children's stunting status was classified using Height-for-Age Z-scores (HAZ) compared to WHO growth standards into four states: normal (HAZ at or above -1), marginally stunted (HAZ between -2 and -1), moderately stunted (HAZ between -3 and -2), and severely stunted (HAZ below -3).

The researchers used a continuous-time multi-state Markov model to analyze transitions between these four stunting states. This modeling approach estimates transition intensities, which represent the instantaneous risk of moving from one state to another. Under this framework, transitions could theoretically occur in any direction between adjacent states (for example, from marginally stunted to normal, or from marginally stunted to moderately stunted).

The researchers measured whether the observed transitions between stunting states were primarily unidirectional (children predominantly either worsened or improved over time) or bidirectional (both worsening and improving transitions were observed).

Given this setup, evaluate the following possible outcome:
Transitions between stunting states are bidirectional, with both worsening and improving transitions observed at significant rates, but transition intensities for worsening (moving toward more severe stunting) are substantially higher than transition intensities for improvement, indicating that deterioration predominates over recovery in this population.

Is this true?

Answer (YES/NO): NO